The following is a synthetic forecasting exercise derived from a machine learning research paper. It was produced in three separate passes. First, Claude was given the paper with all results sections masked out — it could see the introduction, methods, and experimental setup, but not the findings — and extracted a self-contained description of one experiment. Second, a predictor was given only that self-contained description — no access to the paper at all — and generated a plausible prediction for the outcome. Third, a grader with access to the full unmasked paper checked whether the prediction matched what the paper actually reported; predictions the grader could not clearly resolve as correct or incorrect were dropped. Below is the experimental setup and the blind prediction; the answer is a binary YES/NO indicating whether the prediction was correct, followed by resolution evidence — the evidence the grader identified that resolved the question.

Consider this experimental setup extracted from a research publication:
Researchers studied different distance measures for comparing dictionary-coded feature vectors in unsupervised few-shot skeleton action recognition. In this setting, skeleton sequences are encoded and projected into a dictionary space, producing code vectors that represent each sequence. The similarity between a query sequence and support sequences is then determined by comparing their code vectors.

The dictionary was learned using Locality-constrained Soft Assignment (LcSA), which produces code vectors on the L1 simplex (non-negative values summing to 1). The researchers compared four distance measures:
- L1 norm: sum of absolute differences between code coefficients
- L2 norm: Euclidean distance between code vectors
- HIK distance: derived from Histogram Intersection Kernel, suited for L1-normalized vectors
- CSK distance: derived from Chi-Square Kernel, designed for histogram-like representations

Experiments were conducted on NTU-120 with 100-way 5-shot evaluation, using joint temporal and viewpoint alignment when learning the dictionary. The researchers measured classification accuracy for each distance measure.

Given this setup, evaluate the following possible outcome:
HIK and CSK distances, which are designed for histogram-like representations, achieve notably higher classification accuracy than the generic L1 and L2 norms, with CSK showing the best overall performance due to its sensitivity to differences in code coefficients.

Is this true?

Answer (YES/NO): NO